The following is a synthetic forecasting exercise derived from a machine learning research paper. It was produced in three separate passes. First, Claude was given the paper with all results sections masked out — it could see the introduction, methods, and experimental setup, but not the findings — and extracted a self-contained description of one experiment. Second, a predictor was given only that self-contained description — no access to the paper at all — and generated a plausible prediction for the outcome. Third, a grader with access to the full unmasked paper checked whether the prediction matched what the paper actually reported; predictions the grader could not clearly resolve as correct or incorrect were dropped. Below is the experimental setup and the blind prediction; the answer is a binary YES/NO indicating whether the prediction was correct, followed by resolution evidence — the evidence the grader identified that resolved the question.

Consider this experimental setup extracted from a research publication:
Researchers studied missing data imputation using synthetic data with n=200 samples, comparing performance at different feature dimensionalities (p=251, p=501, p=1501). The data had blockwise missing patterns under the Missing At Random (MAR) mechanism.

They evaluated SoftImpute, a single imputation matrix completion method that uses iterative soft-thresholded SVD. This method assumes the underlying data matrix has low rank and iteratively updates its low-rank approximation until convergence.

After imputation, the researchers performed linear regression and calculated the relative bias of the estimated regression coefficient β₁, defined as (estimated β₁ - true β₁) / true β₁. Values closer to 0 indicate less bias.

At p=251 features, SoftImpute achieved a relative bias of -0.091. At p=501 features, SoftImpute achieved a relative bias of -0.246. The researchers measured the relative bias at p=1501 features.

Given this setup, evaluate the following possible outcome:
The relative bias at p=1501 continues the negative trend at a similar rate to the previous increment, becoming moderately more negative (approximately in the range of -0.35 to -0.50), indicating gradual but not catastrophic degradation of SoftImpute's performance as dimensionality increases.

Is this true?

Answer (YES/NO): NO